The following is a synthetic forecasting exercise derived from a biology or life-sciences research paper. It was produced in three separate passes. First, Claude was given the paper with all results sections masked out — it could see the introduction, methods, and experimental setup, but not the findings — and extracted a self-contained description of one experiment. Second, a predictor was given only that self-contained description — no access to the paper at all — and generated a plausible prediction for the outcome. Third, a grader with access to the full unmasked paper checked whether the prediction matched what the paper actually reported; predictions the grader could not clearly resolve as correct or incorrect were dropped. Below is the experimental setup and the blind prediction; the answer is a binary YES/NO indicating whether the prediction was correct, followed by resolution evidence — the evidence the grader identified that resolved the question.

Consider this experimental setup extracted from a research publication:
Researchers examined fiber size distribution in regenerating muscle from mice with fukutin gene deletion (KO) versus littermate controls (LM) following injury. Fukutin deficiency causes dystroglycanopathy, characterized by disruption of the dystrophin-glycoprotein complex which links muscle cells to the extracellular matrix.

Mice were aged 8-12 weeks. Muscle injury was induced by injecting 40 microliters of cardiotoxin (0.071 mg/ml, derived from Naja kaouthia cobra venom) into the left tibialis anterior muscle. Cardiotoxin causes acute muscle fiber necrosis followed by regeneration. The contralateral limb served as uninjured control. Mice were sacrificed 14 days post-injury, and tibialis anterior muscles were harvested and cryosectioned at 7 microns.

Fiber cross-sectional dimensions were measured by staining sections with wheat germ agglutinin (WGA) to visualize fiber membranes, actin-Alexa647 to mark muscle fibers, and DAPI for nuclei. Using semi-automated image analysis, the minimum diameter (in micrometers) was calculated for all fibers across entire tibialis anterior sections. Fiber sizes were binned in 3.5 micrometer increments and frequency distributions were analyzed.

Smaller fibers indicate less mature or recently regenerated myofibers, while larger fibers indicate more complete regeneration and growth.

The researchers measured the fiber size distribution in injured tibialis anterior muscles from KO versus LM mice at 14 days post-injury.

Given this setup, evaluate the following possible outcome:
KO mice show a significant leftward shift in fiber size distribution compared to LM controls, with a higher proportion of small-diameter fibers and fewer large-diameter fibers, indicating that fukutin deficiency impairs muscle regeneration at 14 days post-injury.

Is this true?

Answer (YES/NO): YES